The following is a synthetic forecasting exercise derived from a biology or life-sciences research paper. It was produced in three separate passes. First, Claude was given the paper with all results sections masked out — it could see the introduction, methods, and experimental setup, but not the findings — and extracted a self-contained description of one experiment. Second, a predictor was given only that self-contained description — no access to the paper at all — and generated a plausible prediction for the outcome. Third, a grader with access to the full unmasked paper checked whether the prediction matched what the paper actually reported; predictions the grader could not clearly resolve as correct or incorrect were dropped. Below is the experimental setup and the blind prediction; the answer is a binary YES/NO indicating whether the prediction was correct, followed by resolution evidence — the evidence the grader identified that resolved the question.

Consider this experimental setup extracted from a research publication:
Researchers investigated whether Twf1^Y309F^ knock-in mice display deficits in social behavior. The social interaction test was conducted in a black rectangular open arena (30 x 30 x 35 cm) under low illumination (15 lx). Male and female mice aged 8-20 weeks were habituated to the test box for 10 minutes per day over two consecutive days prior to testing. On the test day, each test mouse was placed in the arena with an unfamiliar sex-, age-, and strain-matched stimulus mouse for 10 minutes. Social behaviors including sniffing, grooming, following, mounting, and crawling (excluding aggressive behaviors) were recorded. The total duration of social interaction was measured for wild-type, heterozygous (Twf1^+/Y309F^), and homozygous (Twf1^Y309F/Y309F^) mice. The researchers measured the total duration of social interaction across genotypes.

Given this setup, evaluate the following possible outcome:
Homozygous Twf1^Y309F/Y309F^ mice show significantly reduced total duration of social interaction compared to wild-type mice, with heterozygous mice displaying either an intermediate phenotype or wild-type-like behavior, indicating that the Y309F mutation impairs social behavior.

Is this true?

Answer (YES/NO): NO